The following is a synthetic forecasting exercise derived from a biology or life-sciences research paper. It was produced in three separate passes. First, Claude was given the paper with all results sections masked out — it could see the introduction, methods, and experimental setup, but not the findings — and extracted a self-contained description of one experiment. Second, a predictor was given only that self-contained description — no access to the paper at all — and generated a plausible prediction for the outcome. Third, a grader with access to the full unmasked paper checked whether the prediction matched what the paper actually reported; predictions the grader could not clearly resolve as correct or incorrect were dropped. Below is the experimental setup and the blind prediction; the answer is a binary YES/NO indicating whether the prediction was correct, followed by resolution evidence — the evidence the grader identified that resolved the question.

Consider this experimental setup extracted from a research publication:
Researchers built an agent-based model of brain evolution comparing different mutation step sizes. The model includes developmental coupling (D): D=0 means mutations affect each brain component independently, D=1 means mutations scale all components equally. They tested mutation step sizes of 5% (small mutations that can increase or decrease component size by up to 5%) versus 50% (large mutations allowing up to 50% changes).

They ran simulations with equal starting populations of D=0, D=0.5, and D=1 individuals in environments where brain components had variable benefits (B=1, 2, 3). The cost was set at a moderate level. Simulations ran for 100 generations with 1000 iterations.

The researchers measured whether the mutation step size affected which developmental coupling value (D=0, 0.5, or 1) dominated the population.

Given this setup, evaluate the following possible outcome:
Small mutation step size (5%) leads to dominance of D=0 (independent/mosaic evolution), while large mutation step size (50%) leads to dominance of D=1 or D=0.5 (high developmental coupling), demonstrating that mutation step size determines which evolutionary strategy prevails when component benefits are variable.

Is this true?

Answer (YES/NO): NO